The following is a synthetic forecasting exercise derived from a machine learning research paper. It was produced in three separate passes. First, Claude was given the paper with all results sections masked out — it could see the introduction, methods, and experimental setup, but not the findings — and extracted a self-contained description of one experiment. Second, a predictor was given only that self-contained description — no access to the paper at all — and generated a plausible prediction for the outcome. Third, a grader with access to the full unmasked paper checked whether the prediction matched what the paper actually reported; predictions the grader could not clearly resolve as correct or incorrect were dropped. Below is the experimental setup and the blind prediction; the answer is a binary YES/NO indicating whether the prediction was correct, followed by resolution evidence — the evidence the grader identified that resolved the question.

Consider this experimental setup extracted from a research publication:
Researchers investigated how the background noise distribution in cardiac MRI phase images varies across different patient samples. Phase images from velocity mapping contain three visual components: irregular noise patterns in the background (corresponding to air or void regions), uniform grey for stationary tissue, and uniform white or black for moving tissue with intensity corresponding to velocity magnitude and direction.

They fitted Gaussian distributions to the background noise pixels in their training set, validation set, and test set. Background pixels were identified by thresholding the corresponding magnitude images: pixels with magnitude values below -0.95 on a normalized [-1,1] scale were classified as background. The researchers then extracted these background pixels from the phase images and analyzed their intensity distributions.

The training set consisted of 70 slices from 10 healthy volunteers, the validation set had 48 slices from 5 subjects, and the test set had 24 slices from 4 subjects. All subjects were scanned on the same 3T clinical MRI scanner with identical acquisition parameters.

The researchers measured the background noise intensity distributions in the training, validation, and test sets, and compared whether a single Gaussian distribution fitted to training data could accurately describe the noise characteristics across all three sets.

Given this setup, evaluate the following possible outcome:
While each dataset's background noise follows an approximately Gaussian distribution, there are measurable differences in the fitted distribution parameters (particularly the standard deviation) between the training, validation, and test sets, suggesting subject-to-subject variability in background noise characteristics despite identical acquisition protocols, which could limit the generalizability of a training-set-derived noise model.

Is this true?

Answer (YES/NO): NO